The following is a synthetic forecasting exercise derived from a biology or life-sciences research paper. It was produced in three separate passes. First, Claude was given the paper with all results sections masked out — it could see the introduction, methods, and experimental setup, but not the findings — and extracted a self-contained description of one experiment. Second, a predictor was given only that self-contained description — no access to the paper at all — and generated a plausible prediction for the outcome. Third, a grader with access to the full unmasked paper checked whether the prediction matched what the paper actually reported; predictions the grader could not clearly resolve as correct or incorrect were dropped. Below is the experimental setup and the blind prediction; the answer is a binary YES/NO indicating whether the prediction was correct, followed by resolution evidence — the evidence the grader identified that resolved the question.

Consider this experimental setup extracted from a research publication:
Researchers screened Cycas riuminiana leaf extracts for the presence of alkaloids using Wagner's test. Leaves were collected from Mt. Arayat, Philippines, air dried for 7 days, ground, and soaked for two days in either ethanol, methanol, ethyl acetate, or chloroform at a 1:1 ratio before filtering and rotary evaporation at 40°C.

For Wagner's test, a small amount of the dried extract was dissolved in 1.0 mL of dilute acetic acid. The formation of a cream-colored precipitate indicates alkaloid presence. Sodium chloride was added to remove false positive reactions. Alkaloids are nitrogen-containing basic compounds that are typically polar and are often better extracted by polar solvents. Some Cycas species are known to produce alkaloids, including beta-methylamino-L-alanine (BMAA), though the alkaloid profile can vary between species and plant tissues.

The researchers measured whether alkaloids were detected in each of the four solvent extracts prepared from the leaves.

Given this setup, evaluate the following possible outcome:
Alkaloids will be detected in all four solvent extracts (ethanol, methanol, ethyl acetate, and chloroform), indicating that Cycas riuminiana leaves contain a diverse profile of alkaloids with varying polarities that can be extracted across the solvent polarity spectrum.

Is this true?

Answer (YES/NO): YES